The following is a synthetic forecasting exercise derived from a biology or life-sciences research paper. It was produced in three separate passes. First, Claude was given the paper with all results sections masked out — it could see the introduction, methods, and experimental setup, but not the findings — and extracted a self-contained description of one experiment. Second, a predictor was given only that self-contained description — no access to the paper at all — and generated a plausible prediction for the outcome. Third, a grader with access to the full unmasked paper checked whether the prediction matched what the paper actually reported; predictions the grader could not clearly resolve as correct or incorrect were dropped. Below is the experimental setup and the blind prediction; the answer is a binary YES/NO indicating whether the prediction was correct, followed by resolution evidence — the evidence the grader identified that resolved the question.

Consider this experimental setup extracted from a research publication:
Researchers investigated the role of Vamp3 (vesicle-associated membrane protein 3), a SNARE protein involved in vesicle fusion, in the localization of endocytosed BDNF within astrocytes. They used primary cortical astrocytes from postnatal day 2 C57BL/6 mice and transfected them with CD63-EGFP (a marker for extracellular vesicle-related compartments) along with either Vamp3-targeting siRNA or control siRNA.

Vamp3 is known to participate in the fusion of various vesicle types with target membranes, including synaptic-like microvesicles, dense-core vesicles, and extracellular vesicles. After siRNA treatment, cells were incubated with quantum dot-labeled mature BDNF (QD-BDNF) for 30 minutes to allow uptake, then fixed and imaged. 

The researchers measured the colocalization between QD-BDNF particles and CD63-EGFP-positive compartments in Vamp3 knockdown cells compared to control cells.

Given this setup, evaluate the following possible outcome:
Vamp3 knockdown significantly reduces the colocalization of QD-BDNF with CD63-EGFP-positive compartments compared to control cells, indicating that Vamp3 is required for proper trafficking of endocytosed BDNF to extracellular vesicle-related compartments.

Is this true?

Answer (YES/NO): NO